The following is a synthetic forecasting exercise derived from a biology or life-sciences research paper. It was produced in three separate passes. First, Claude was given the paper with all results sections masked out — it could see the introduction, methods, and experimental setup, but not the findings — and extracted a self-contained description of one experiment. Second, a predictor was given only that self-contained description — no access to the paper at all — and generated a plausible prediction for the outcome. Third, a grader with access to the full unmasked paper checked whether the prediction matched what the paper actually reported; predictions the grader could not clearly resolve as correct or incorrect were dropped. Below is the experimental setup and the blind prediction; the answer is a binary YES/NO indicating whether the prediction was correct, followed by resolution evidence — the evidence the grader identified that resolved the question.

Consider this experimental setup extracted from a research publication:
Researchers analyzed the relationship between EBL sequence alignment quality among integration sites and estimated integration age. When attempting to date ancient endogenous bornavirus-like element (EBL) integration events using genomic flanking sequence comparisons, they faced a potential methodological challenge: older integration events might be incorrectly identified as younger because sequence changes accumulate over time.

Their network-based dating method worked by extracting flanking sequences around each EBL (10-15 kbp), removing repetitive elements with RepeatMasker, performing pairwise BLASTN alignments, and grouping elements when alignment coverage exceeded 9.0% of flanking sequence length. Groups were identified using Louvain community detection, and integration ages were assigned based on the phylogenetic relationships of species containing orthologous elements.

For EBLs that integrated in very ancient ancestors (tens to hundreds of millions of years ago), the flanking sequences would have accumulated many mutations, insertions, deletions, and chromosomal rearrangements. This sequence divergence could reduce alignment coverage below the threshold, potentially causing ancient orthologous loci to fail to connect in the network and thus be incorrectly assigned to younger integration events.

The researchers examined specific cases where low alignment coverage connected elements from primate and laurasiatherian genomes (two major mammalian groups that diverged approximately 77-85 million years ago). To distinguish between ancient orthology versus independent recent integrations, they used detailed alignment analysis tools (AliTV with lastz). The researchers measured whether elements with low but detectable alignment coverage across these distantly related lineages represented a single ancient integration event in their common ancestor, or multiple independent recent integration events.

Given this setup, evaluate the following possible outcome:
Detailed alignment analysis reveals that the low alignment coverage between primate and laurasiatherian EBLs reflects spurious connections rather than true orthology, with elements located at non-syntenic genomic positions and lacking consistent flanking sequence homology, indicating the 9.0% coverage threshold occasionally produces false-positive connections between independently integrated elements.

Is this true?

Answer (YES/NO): NO